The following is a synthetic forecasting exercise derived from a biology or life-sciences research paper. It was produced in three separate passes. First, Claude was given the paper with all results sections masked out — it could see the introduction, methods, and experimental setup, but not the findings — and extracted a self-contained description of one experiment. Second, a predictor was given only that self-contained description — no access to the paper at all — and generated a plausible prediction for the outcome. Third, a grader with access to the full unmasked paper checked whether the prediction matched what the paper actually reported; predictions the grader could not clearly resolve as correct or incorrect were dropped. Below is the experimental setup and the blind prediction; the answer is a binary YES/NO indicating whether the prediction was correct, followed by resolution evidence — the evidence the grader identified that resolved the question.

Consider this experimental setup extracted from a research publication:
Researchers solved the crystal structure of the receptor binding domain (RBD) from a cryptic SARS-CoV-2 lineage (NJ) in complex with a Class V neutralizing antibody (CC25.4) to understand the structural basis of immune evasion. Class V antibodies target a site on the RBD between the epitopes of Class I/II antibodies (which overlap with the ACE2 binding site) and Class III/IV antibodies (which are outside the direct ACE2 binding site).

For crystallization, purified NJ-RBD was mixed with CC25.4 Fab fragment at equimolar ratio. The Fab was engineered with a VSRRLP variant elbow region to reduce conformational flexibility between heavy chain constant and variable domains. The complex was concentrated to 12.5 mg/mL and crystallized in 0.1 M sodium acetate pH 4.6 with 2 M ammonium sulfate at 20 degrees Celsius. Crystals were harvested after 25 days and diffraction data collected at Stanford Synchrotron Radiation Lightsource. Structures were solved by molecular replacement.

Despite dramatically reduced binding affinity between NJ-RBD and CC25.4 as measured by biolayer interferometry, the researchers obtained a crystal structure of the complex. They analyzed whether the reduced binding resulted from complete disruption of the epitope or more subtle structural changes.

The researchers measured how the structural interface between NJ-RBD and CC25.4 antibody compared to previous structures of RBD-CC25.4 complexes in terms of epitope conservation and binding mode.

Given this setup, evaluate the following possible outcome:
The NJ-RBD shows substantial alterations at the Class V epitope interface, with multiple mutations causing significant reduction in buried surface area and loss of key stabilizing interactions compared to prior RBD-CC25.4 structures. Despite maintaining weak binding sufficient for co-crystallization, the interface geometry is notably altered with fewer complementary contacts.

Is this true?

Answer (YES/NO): NO